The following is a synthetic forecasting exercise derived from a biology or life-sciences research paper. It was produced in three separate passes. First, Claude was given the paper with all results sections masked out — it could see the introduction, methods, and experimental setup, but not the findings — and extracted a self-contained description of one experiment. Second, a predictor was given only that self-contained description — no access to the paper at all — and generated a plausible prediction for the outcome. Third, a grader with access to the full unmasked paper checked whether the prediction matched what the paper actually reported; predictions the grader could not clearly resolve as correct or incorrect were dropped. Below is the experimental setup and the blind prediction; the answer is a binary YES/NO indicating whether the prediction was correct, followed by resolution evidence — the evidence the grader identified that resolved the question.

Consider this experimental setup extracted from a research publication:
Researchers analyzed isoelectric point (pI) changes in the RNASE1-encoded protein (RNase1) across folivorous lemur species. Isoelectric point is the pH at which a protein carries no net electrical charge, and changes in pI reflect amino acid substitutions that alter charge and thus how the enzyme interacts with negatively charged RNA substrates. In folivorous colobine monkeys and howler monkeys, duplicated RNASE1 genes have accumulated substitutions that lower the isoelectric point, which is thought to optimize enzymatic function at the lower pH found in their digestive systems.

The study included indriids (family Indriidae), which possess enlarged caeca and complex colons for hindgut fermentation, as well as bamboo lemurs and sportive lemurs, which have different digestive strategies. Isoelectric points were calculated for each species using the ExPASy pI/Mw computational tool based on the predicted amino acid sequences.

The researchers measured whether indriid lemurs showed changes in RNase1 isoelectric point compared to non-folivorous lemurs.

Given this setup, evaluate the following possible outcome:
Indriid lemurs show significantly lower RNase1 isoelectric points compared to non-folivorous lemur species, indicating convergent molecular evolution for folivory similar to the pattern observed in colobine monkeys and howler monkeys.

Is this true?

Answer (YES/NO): YES